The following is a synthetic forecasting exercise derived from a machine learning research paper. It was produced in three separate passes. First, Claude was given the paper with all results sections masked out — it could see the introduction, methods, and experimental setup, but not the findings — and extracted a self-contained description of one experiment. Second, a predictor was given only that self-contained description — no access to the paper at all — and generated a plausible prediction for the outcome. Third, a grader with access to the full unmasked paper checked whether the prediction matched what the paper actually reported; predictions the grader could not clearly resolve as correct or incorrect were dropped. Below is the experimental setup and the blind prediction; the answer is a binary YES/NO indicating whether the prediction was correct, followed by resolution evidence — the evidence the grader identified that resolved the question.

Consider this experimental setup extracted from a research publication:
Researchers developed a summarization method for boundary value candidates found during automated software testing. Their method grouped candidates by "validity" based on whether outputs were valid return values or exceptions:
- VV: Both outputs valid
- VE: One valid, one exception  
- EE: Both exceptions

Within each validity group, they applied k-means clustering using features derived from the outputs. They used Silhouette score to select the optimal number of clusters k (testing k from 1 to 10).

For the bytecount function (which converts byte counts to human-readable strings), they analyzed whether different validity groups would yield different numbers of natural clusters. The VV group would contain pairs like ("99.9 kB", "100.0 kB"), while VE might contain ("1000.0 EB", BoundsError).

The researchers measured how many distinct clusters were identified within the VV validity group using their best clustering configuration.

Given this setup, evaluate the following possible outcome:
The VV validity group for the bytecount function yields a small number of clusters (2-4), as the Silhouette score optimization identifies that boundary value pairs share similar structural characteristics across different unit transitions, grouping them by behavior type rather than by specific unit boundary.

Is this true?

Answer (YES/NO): NO